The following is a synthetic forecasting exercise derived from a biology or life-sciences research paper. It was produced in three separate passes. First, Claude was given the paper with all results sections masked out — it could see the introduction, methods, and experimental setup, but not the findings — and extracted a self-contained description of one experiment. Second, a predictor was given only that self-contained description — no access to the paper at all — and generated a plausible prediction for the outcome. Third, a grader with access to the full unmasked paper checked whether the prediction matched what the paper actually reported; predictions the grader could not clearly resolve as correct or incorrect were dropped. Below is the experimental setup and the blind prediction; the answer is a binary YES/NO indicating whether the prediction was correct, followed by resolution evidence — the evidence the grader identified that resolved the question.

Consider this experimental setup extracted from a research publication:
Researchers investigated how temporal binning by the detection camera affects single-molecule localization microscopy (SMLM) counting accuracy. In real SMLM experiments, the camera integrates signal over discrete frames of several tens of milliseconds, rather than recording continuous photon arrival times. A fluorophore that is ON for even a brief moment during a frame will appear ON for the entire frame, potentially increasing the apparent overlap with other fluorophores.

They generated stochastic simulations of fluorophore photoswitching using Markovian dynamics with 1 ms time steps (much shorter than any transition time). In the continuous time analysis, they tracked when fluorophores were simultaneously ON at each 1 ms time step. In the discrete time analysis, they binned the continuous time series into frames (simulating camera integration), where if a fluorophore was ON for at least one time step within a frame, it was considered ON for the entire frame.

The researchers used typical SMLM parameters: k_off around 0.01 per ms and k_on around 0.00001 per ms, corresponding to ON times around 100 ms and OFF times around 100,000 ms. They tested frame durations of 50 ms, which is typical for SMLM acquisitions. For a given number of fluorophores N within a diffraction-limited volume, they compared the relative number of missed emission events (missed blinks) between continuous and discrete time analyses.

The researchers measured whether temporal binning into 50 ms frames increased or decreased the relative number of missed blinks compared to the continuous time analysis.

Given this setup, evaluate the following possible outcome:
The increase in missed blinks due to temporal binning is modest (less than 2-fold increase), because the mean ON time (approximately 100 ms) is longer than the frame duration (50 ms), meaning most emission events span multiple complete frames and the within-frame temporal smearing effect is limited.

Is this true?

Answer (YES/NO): YES